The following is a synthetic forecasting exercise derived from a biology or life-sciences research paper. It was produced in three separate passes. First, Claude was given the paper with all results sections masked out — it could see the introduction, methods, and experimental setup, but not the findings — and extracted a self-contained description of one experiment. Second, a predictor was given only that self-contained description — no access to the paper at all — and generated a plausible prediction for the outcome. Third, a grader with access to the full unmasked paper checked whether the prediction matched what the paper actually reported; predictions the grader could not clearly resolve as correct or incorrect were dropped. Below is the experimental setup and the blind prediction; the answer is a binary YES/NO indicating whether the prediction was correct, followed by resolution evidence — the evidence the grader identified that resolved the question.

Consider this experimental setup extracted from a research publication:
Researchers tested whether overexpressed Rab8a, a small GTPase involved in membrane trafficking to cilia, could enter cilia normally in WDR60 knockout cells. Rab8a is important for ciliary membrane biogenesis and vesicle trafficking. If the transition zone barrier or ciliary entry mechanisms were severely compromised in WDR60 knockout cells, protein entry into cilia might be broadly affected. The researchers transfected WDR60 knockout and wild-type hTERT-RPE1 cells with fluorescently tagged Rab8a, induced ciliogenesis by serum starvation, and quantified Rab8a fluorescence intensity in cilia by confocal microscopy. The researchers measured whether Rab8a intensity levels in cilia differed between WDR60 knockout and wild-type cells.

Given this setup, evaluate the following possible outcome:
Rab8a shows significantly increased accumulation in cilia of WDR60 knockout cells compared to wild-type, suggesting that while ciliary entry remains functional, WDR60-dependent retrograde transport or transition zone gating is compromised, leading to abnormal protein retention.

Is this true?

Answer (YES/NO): NO